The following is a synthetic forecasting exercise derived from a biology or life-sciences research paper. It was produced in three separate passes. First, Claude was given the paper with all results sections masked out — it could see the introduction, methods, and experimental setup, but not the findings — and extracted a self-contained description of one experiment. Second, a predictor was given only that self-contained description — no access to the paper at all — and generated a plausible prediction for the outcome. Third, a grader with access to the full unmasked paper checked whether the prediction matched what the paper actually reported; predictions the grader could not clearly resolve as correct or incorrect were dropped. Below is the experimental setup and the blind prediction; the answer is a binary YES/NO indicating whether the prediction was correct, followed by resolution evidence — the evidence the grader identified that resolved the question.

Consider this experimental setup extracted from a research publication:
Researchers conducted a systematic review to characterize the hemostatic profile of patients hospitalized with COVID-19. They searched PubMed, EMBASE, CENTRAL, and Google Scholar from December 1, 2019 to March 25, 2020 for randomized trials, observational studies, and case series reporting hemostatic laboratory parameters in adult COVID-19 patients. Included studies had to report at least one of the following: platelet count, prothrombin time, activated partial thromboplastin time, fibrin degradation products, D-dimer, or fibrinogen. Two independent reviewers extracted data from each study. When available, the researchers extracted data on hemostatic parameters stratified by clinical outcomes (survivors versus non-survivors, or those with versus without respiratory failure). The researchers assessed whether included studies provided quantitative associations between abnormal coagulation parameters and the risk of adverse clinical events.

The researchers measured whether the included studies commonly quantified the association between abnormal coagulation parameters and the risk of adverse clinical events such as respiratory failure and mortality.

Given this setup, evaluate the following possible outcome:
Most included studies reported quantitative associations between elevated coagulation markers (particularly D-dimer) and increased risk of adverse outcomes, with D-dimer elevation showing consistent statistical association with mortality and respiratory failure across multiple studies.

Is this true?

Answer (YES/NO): NO